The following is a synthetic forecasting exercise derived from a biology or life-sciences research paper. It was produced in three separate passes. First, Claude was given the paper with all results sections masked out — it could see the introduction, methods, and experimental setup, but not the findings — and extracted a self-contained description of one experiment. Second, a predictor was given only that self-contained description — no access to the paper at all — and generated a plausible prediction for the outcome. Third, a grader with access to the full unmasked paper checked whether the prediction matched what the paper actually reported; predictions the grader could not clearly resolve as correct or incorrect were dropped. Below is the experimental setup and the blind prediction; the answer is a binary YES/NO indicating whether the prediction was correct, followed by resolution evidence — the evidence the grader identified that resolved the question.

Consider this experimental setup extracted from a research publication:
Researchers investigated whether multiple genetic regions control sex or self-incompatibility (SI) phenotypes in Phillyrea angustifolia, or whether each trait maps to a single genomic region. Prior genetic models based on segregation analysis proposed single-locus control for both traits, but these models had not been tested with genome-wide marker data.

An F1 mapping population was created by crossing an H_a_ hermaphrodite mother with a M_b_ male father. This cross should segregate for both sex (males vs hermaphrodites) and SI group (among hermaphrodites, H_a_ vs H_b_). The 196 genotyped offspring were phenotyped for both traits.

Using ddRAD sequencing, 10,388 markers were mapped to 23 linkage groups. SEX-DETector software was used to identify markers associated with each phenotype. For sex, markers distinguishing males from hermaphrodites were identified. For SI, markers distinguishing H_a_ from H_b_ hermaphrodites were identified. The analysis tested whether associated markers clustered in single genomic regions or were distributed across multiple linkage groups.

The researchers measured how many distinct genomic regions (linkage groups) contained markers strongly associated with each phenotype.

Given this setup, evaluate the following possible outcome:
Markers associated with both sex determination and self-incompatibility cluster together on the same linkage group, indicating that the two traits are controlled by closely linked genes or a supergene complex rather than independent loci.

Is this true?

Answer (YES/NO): NO